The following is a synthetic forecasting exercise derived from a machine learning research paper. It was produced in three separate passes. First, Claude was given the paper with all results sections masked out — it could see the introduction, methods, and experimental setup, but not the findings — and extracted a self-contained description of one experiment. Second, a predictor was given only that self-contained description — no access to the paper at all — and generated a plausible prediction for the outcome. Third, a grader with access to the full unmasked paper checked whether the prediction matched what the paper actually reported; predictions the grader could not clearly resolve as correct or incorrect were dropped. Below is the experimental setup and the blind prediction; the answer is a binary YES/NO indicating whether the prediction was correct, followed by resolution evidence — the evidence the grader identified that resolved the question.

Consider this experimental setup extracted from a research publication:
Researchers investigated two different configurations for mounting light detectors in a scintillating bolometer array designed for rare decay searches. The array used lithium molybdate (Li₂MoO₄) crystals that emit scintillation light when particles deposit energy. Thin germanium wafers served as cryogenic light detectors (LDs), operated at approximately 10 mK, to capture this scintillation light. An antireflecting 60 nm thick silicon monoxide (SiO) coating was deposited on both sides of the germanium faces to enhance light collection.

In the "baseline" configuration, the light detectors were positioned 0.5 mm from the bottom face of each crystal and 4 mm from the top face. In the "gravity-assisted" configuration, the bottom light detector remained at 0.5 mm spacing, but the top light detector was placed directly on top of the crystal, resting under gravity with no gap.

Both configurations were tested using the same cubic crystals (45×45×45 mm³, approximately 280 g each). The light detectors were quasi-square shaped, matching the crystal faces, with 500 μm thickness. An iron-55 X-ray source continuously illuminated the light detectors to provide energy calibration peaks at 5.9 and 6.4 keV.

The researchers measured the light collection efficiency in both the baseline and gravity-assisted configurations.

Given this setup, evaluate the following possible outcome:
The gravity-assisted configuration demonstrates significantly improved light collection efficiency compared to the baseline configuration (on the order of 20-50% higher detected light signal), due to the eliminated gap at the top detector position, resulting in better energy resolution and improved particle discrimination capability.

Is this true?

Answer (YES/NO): NO